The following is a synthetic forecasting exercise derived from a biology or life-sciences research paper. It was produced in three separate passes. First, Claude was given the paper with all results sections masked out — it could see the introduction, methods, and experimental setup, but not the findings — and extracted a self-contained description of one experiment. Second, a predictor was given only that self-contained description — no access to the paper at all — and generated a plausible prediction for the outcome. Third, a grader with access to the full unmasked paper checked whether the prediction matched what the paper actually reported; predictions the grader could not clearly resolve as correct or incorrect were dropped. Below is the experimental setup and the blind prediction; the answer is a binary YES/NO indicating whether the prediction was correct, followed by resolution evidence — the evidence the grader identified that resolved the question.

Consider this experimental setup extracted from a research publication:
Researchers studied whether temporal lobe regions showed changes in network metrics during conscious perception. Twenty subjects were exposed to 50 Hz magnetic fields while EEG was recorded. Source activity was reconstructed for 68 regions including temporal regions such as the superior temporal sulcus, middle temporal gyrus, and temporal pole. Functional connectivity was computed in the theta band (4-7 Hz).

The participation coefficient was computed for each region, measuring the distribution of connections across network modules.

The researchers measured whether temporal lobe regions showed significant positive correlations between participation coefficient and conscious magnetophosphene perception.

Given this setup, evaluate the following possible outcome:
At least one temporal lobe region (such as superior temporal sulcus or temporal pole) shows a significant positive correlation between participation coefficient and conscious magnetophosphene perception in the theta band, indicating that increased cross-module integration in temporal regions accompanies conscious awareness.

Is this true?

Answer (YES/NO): YES